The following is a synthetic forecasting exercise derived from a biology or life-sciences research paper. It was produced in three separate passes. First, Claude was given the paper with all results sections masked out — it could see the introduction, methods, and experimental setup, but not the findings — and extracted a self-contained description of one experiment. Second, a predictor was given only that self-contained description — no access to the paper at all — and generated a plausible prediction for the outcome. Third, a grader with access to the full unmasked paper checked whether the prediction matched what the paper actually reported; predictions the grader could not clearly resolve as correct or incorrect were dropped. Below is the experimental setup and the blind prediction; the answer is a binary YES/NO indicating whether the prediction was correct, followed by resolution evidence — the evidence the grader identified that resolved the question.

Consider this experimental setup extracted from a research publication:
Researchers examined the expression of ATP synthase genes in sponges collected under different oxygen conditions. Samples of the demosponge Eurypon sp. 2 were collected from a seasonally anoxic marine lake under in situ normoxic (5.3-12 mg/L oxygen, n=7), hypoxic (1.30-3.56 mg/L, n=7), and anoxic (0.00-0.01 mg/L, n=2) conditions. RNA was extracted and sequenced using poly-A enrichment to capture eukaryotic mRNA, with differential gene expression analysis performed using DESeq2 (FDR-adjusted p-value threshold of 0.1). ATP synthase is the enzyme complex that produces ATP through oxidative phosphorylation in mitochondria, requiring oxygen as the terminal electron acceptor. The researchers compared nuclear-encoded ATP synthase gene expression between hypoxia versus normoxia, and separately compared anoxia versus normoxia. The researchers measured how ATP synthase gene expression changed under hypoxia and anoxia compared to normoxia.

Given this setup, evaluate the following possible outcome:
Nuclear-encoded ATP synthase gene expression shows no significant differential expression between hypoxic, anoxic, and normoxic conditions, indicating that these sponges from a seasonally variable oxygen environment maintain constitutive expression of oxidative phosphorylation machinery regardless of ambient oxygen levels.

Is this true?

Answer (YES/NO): NO